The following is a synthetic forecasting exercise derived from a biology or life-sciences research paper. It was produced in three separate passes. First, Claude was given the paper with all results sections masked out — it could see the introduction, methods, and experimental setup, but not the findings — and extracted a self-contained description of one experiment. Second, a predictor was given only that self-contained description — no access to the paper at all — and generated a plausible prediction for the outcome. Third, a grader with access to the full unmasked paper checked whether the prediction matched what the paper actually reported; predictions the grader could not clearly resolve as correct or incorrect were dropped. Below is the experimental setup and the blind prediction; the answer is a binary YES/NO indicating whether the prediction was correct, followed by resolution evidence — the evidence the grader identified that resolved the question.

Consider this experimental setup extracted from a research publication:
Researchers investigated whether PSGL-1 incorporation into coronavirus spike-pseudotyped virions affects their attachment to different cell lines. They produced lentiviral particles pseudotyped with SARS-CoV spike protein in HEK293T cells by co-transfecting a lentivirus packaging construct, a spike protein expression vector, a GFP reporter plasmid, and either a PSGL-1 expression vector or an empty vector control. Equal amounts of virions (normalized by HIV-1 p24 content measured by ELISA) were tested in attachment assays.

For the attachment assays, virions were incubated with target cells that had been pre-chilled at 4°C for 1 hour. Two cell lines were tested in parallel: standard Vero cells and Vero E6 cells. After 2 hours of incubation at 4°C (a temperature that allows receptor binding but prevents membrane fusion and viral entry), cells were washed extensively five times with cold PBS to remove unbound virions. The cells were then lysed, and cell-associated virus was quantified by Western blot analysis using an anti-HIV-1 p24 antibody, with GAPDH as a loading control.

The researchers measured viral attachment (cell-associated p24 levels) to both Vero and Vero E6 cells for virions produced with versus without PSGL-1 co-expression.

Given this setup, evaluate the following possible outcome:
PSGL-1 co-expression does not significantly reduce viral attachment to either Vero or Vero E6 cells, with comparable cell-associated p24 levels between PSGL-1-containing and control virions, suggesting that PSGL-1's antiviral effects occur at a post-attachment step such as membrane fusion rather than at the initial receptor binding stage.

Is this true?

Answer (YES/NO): NO